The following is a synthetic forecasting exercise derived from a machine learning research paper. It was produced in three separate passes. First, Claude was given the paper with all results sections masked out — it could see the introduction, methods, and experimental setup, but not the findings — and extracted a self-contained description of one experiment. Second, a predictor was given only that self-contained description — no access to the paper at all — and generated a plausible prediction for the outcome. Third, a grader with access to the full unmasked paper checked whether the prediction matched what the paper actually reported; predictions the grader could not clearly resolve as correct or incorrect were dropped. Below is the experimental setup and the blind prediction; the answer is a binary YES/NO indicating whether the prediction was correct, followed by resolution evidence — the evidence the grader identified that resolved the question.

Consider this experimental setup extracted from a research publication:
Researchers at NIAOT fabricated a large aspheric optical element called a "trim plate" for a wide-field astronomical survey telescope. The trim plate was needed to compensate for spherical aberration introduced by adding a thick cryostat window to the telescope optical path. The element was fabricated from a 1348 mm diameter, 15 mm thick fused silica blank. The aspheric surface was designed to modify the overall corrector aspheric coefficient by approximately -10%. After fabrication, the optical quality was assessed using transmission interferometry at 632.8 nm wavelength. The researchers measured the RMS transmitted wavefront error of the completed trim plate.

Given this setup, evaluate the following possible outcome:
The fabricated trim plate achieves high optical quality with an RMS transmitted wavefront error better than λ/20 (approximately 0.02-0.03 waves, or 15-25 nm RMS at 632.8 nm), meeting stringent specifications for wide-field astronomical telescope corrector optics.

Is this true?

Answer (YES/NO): NO